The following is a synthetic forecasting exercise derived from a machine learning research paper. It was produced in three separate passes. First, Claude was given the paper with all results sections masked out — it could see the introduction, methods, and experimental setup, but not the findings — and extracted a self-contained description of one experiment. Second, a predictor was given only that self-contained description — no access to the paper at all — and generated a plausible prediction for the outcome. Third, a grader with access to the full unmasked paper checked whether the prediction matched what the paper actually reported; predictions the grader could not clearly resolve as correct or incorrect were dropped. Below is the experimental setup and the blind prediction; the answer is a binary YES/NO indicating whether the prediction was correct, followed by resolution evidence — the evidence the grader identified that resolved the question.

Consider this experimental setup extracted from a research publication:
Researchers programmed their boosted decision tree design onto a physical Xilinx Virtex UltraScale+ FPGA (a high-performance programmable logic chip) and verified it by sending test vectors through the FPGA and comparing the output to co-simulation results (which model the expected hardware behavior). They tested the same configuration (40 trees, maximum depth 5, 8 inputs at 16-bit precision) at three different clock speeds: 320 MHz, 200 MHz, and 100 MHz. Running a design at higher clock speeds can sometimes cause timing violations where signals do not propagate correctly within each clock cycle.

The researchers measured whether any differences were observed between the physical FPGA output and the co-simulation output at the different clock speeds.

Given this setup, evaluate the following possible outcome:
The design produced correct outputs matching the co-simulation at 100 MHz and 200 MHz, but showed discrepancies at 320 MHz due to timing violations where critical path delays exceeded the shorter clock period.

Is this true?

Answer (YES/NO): NO